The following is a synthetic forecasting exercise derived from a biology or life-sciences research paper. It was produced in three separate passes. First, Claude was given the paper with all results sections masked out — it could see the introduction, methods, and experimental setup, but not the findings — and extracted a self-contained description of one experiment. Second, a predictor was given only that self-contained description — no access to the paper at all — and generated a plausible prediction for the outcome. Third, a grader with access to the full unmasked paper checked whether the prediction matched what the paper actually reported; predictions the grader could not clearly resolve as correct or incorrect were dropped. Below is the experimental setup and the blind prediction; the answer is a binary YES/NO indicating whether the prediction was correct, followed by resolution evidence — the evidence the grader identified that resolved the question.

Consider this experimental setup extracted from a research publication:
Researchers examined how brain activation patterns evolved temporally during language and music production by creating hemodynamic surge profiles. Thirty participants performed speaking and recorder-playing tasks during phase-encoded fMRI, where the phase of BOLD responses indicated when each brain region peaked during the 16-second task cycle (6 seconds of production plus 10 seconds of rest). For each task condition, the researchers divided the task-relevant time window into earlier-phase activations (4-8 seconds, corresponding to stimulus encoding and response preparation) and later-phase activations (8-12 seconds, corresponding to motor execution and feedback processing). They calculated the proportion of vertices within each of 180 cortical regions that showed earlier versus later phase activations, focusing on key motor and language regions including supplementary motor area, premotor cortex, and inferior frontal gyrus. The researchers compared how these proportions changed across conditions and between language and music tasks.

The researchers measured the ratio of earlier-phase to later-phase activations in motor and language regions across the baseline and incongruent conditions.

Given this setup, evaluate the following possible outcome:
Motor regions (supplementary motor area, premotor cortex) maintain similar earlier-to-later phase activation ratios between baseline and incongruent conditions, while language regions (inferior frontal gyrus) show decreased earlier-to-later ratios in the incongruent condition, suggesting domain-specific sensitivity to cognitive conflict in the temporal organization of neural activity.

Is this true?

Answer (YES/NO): NO